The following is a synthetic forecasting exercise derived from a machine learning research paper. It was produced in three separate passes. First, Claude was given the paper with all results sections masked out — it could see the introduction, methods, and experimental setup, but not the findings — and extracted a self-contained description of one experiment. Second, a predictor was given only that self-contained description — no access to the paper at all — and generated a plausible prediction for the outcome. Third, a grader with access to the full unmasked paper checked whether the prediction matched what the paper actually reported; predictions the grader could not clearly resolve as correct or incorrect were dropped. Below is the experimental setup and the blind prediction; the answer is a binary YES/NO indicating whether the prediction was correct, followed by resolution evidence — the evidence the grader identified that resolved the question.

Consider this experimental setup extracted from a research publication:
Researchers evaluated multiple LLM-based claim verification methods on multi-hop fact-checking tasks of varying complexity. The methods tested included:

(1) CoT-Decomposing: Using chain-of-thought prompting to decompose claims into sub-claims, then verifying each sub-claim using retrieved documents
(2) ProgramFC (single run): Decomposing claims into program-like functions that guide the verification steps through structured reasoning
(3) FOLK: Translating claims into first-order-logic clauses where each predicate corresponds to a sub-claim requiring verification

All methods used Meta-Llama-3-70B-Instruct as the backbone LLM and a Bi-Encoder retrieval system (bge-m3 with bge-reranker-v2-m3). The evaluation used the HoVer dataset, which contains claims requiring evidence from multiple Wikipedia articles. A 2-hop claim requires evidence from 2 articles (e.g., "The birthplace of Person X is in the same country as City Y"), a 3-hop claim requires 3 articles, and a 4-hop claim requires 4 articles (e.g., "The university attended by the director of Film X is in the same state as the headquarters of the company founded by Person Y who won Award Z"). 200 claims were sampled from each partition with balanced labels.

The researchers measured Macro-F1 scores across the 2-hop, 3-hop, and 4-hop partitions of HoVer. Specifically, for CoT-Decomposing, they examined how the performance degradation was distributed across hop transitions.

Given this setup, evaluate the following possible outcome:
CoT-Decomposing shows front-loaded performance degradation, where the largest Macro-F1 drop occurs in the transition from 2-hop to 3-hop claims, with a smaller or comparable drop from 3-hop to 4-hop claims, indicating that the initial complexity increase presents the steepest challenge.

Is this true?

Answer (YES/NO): NO